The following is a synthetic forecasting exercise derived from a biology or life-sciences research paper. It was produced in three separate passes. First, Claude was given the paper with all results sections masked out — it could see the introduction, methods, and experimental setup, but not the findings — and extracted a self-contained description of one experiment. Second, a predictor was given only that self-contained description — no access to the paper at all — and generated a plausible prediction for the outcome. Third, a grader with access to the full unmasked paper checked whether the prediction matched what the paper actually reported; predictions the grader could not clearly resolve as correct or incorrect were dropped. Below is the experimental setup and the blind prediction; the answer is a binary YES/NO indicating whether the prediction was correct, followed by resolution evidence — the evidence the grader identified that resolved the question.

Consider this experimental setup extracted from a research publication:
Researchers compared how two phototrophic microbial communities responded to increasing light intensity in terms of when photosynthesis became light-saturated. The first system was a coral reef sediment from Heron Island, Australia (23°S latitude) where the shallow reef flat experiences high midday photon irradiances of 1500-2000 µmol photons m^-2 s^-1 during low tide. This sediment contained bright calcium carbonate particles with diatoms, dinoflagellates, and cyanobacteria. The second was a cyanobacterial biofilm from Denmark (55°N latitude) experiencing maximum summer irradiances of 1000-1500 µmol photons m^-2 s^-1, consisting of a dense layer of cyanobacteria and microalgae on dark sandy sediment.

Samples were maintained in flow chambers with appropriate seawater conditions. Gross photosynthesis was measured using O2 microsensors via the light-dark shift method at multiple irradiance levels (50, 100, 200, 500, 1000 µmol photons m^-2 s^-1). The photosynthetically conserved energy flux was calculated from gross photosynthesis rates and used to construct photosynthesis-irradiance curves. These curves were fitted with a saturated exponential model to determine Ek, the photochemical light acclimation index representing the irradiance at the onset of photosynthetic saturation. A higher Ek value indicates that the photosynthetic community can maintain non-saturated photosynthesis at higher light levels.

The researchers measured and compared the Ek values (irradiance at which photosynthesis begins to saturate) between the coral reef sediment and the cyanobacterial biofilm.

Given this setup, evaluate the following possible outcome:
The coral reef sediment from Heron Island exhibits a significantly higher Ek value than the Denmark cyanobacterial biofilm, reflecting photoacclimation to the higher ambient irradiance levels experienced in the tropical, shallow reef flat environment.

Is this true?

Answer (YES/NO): YES